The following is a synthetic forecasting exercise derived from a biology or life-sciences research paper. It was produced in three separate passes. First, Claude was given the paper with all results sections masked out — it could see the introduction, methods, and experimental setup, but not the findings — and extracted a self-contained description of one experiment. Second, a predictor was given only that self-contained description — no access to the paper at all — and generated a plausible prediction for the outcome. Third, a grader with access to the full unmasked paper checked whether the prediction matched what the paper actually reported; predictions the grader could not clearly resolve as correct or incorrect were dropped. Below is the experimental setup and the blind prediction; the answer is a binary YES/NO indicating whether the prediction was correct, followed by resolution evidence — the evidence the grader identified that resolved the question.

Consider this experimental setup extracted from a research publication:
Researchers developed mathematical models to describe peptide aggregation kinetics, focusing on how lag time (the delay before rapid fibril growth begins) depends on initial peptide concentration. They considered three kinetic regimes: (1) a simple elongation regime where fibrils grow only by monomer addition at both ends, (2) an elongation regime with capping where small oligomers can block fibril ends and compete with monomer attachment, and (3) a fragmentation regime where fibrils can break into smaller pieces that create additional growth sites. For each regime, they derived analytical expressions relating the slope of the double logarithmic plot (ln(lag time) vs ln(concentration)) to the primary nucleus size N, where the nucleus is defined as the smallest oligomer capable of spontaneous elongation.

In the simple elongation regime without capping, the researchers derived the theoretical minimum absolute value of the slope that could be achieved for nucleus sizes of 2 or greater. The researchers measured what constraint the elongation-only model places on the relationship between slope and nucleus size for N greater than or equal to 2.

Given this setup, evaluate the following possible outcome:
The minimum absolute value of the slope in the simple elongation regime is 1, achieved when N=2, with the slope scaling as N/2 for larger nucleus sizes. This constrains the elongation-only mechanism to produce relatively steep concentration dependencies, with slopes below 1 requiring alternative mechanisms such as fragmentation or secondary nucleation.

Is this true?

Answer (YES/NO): YES